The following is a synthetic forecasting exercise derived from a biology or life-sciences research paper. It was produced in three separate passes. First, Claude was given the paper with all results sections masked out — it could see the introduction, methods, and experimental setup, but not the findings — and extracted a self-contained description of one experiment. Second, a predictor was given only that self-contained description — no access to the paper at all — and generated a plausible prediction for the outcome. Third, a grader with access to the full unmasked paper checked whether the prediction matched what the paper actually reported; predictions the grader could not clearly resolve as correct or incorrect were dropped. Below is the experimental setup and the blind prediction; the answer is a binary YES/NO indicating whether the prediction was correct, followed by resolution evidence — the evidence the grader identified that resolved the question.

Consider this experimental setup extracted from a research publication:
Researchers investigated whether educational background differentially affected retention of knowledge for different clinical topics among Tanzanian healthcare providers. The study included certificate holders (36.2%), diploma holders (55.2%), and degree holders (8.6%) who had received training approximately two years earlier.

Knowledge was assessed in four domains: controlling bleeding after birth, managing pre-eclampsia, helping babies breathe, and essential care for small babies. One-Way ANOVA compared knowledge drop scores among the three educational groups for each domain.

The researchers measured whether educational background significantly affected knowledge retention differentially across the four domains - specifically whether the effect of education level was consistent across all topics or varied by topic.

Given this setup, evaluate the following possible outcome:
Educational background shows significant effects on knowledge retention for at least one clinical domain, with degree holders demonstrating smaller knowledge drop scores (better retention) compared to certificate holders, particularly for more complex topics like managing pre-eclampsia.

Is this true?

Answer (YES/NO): YES